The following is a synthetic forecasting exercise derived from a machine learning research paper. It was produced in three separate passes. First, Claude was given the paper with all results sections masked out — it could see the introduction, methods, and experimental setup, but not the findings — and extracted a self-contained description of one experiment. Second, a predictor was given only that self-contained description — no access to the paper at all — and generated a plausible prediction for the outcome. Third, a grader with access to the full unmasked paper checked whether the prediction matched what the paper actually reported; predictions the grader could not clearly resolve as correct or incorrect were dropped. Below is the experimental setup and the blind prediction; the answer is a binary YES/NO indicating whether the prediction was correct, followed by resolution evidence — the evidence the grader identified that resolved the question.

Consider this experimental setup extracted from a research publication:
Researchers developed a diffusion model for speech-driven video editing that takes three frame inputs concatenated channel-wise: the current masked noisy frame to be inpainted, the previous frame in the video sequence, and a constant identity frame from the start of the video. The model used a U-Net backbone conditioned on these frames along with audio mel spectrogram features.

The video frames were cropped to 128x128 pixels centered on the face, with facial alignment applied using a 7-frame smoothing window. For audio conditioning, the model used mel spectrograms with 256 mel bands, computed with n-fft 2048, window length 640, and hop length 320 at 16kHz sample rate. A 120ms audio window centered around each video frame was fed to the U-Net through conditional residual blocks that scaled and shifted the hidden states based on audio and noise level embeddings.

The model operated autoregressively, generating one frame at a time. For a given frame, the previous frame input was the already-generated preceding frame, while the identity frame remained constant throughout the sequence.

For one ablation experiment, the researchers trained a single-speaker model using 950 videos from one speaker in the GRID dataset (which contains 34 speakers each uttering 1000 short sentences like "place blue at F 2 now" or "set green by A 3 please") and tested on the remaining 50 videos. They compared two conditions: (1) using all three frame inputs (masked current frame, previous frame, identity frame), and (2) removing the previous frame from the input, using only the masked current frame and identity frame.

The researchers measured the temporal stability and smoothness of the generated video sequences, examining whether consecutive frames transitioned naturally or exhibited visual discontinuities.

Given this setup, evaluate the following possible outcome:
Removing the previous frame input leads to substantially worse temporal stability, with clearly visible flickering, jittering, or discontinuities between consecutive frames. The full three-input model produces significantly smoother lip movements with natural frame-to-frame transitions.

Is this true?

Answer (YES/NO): YES